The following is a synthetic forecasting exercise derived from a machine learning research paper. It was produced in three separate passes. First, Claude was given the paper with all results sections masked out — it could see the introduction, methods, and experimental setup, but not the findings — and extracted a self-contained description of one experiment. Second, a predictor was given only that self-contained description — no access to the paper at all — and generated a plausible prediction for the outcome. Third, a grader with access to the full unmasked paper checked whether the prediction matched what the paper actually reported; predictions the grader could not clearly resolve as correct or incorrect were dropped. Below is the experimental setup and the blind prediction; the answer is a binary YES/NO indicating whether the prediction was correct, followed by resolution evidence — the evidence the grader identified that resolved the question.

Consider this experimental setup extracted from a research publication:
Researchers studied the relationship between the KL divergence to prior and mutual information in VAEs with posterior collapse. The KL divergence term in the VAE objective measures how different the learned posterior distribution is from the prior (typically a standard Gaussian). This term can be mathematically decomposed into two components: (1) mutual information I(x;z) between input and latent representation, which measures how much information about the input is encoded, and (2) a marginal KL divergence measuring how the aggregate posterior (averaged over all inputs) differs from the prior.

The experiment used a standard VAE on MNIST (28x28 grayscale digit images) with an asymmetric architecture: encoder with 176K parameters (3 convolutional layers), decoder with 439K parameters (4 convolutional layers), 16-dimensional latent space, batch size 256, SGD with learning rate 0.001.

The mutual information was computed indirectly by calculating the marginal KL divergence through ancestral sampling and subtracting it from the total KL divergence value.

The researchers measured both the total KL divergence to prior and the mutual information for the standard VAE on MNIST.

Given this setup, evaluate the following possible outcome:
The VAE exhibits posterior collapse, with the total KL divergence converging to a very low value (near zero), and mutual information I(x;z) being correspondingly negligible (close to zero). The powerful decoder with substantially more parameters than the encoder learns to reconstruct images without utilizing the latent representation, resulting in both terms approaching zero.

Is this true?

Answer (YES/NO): NO